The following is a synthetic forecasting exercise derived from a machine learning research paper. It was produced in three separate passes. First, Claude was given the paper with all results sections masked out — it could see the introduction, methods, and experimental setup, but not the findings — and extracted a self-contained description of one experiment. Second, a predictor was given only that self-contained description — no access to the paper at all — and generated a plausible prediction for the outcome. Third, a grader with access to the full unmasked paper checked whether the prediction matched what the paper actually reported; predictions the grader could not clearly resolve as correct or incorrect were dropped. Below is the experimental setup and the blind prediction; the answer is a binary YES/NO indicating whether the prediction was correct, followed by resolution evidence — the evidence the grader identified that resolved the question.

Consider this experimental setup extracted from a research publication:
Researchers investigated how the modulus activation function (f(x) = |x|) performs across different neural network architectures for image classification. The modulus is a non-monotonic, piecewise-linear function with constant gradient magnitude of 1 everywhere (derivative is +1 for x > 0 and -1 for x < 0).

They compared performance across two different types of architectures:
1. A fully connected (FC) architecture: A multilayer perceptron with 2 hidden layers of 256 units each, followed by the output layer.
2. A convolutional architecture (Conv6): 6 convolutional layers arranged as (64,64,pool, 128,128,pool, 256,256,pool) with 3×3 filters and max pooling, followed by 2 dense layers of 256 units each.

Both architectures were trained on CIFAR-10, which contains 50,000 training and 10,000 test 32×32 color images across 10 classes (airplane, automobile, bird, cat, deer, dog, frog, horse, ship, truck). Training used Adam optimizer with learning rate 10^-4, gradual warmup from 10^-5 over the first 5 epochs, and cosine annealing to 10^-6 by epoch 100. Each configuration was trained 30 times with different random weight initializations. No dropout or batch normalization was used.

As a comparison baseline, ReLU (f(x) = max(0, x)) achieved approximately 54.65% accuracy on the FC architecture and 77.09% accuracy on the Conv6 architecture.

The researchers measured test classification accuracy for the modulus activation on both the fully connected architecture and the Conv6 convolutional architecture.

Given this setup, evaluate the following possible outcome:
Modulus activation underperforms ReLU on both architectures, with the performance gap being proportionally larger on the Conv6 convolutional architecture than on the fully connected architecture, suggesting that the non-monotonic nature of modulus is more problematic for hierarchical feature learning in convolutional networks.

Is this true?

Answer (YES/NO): NO